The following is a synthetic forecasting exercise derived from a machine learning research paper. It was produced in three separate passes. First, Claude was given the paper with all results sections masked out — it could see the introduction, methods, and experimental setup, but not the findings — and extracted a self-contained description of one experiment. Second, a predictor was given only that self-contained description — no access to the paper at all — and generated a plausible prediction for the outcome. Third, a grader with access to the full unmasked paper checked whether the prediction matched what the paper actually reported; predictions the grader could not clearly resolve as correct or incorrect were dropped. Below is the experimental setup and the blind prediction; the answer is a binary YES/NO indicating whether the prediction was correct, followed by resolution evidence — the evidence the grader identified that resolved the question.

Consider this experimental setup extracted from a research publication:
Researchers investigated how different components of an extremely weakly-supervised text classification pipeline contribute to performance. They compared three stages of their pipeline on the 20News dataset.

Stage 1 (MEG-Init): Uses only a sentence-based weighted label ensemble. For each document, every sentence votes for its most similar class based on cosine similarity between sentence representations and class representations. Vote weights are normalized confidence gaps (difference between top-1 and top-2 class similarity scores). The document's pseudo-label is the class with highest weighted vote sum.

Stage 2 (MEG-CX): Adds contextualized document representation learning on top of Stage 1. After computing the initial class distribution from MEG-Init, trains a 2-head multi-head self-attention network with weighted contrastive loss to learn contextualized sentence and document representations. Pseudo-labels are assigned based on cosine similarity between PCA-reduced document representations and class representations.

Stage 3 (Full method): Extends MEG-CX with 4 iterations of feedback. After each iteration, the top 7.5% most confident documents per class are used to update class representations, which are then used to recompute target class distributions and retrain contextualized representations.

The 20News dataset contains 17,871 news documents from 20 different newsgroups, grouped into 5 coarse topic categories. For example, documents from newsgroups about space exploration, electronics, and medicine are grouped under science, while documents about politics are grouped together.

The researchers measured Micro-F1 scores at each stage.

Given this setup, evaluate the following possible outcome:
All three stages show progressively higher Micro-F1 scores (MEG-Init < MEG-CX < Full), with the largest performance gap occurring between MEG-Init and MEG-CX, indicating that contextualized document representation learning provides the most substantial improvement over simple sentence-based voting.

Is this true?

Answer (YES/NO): NO